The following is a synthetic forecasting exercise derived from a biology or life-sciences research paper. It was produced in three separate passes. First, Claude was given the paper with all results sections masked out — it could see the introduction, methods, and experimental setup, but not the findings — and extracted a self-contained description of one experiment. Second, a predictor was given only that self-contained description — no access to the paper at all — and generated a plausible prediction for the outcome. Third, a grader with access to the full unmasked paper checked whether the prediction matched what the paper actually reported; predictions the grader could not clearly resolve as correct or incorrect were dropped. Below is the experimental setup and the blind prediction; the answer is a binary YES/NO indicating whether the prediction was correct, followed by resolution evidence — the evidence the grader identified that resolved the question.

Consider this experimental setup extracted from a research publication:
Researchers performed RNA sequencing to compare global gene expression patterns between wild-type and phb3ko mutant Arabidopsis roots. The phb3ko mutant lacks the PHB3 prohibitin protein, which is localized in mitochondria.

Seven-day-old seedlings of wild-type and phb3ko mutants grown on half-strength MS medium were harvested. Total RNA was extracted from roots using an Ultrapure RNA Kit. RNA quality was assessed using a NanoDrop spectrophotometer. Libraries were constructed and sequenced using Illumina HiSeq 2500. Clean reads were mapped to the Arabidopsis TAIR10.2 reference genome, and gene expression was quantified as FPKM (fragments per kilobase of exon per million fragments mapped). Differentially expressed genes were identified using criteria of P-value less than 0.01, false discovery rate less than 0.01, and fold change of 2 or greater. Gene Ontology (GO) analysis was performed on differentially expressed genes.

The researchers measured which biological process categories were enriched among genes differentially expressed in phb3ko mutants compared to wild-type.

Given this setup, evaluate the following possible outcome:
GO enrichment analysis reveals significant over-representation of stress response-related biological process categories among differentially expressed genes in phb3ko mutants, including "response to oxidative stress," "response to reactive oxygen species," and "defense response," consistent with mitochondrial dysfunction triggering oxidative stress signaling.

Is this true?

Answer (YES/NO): NO